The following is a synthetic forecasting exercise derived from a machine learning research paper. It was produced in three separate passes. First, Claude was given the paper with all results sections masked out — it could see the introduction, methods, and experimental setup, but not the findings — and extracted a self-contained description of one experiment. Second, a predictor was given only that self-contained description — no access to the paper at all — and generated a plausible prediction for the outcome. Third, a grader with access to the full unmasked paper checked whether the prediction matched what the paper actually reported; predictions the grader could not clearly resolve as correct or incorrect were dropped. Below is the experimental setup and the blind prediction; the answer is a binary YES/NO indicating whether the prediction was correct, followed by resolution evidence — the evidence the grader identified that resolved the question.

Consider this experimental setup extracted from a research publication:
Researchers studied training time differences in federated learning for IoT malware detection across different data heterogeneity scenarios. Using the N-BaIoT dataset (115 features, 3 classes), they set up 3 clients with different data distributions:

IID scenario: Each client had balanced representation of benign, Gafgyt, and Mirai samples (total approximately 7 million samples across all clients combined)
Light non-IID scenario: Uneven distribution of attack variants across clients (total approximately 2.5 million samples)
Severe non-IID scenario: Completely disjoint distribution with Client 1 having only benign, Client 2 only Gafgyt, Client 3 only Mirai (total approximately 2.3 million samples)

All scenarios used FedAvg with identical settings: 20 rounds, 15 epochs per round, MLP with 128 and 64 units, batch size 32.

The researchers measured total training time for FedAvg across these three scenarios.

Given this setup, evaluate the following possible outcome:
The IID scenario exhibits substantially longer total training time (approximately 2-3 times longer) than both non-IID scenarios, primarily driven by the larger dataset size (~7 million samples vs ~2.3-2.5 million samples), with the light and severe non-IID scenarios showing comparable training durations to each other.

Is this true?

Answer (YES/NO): NO